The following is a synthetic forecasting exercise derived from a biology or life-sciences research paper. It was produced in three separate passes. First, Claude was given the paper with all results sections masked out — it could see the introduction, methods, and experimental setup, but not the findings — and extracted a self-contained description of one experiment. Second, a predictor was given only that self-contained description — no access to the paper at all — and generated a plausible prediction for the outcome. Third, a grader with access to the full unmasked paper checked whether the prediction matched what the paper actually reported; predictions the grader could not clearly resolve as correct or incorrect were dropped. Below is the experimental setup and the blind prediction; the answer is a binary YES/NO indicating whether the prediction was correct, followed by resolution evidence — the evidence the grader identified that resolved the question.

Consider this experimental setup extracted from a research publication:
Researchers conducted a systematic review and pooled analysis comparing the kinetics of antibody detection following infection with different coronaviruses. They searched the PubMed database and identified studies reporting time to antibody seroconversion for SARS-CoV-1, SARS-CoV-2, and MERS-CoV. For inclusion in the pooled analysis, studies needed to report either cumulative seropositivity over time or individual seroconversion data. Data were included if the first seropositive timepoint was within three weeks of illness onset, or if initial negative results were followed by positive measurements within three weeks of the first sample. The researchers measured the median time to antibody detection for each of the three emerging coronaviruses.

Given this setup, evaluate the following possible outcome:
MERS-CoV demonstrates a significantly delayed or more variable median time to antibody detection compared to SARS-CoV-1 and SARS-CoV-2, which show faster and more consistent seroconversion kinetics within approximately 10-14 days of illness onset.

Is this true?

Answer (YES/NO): YES